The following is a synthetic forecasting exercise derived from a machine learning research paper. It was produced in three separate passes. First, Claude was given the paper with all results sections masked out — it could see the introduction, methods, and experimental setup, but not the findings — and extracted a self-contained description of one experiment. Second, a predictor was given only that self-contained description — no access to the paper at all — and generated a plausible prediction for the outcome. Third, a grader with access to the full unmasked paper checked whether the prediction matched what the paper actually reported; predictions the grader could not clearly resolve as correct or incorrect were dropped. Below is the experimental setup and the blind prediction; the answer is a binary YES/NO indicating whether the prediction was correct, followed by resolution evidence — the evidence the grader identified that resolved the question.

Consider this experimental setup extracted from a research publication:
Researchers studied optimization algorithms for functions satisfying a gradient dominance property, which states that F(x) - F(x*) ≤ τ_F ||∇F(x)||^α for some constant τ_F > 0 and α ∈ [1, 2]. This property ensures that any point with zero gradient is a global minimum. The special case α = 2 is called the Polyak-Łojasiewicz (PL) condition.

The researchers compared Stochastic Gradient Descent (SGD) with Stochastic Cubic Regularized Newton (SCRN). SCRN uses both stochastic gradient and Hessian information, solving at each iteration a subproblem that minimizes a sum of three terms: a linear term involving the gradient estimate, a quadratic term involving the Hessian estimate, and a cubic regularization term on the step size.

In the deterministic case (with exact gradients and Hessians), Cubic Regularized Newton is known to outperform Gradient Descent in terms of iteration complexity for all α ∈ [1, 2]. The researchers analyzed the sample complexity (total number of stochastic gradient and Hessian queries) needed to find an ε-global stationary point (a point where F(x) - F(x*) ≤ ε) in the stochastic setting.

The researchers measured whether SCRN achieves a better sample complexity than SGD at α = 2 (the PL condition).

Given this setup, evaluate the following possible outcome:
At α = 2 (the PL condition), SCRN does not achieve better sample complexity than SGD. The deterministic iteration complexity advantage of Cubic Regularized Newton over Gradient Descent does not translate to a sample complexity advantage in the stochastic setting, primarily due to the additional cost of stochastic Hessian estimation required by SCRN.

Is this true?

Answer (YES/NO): NO